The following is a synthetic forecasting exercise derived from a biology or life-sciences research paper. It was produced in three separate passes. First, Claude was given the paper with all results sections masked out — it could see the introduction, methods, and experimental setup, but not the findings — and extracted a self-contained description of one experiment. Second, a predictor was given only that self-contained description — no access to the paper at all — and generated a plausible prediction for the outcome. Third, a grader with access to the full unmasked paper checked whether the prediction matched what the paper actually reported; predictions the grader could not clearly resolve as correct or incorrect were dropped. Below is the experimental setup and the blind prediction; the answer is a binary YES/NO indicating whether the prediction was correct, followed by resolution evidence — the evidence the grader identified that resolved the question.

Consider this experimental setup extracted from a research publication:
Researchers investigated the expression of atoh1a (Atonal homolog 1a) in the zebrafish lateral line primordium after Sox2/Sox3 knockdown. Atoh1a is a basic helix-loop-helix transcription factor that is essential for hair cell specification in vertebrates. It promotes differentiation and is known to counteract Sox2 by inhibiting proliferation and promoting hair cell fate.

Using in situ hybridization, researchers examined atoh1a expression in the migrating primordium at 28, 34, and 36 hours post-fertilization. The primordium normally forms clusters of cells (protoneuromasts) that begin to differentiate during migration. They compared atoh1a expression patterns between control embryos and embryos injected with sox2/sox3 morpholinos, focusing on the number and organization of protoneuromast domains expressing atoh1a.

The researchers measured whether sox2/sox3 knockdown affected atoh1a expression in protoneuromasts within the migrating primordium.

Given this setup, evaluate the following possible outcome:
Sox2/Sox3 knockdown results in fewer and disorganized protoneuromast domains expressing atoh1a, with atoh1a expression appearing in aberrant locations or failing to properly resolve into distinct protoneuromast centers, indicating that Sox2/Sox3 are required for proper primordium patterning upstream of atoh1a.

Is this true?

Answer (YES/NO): NO